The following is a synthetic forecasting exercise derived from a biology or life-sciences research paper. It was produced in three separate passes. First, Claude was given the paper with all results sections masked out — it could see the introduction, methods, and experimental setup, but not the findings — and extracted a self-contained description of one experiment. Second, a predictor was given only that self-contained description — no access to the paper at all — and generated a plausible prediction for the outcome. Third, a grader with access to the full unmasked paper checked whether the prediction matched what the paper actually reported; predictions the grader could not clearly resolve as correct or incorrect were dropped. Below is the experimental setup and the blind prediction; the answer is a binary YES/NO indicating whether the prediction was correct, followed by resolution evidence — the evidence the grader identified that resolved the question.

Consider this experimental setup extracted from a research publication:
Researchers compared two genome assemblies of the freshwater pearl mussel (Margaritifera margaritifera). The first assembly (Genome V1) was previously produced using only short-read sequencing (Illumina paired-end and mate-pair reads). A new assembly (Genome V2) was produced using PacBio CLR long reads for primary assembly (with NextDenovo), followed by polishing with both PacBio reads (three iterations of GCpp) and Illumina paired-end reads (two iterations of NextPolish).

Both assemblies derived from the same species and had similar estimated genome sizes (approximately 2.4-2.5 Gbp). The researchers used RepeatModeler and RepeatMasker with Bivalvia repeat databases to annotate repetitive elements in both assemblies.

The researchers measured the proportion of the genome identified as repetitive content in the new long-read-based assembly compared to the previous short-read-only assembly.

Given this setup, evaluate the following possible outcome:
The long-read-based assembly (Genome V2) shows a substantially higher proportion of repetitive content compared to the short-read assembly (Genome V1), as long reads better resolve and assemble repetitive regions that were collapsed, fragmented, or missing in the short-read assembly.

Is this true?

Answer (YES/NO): NO